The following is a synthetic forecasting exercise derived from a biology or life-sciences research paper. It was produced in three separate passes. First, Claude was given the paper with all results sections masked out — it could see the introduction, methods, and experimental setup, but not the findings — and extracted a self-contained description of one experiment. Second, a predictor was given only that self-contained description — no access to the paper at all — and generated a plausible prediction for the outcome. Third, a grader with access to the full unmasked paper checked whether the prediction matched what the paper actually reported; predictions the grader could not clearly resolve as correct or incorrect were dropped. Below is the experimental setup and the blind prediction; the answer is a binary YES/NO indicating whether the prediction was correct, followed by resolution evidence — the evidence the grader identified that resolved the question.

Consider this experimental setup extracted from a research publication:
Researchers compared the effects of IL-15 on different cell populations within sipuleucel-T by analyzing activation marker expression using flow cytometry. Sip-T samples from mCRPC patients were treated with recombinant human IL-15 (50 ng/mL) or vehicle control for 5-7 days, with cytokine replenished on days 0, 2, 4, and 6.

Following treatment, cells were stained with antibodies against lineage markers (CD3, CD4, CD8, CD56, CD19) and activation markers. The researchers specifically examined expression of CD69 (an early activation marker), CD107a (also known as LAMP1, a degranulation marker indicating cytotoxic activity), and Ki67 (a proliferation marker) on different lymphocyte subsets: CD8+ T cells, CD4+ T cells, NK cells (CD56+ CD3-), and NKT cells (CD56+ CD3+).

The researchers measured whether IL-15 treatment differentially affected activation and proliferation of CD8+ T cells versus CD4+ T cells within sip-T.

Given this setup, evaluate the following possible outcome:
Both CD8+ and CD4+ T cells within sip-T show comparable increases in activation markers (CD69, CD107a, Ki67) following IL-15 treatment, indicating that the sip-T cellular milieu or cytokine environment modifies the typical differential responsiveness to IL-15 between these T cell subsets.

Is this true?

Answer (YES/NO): NO